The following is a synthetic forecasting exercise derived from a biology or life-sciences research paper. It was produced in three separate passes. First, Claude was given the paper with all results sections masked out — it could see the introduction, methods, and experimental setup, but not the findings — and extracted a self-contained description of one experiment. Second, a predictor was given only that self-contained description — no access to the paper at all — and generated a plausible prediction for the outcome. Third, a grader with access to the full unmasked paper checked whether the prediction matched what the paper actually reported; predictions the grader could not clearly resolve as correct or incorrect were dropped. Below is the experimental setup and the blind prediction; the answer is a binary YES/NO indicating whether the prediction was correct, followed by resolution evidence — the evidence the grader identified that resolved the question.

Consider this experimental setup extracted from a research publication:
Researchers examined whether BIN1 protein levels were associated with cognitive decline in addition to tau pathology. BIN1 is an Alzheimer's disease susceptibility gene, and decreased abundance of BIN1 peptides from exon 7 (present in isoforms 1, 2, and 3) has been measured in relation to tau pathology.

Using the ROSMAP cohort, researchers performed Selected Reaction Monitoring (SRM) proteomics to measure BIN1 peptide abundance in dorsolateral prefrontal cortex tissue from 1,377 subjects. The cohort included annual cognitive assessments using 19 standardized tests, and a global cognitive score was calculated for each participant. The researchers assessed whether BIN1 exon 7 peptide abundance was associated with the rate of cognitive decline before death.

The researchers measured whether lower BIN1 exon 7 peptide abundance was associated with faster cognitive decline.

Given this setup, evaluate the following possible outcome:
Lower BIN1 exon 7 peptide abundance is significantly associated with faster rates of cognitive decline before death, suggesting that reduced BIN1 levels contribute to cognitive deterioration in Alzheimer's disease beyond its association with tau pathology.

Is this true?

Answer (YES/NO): NO